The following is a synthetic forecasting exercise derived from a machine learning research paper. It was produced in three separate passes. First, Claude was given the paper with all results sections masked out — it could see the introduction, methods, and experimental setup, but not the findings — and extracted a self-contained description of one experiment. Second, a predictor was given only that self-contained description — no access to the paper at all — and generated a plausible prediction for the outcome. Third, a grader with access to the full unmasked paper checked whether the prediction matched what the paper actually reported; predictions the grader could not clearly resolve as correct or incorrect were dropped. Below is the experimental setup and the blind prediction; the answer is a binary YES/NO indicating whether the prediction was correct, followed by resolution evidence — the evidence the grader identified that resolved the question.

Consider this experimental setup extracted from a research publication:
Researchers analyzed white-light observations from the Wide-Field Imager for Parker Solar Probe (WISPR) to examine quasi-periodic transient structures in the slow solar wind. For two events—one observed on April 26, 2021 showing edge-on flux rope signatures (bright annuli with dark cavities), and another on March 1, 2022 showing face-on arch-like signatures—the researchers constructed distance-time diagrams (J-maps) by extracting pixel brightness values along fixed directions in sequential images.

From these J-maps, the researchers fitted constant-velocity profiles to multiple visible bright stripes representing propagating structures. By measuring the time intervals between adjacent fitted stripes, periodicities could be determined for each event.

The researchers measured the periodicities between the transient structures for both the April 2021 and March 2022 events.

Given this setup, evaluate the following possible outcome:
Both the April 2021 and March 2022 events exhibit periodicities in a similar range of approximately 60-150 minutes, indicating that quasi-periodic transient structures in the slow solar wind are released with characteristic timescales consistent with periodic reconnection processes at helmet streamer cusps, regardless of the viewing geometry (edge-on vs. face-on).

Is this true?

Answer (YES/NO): NO